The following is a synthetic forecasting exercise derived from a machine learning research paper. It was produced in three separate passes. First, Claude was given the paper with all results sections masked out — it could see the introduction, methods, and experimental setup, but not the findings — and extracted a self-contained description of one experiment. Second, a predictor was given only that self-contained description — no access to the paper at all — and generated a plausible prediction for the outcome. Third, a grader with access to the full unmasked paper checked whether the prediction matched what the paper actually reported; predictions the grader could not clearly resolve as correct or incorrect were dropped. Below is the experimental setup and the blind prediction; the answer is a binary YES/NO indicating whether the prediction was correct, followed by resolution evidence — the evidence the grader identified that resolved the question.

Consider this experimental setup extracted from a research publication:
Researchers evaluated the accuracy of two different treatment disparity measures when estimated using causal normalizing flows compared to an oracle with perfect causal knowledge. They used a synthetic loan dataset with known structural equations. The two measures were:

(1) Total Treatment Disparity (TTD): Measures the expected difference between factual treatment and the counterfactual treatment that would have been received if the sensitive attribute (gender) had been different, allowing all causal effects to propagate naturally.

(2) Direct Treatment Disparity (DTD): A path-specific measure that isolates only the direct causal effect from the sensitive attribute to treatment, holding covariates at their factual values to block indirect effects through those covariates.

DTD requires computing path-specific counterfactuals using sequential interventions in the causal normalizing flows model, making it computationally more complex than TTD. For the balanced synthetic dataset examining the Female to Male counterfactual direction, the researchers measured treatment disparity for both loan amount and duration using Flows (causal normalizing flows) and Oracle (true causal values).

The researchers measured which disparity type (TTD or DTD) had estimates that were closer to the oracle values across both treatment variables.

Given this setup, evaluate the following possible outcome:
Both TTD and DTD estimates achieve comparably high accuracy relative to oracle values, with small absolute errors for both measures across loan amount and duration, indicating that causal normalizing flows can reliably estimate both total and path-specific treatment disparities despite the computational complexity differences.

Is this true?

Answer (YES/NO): NO